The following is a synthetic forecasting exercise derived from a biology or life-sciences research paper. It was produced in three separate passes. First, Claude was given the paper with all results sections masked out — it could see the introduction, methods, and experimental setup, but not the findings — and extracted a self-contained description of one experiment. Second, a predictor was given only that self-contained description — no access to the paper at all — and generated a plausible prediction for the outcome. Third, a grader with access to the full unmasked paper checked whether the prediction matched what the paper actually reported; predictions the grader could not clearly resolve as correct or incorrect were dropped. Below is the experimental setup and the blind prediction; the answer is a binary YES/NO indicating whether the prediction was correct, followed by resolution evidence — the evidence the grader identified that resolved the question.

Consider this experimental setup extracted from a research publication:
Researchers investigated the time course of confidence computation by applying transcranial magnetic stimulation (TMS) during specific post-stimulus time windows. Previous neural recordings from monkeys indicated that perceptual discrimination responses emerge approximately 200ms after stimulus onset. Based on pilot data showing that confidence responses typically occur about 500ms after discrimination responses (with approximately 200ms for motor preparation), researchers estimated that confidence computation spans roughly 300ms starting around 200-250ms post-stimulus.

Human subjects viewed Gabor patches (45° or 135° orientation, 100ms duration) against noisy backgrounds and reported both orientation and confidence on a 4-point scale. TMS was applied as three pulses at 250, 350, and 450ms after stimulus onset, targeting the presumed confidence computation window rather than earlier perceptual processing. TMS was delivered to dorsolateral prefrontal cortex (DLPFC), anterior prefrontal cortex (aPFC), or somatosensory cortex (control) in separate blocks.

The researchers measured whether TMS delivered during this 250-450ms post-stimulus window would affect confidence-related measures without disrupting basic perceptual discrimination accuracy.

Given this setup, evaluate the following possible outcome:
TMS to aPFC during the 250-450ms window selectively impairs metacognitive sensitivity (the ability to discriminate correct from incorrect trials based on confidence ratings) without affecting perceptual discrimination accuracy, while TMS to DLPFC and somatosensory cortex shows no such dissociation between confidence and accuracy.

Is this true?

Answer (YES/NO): NO